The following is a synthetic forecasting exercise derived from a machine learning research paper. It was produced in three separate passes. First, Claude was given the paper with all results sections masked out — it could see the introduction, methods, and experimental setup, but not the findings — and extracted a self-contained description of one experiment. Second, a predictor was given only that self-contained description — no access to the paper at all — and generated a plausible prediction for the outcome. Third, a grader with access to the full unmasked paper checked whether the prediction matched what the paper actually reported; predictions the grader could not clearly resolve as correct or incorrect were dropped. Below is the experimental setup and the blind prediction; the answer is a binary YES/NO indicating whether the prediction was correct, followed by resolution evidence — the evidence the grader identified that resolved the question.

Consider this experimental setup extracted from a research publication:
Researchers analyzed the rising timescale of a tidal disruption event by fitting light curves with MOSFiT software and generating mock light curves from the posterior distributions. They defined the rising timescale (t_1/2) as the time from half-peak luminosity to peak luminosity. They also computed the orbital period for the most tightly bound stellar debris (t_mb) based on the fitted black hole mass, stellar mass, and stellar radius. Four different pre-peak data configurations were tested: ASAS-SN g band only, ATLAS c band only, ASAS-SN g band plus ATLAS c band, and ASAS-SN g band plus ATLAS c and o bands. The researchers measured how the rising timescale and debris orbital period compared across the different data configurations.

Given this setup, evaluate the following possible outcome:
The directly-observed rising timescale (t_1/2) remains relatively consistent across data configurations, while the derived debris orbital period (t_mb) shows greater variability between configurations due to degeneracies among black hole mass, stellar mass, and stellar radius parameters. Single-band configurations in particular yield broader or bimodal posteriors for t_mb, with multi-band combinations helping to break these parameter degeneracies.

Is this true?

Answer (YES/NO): NO